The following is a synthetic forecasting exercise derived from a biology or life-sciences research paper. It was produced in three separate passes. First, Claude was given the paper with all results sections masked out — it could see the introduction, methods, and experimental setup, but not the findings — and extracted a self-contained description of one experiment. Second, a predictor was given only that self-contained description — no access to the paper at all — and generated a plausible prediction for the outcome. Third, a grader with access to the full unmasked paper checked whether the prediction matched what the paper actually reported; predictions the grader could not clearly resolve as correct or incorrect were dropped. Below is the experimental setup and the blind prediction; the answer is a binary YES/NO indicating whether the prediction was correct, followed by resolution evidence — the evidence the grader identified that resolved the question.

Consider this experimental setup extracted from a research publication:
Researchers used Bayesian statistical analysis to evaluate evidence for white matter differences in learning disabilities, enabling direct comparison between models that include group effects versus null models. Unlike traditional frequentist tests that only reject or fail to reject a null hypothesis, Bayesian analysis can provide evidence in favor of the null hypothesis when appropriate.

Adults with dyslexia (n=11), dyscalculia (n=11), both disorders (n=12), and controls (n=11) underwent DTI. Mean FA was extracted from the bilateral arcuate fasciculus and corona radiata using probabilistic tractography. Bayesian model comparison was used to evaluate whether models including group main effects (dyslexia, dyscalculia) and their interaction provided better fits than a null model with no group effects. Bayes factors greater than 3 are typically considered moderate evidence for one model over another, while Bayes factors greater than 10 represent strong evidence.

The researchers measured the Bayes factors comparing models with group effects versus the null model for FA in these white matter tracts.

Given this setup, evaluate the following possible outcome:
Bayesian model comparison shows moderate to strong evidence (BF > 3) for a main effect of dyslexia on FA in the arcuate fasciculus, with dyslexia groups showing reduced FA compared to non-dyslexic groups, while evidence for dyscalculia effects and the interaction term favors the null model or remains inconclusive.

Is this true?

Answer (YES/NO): NO